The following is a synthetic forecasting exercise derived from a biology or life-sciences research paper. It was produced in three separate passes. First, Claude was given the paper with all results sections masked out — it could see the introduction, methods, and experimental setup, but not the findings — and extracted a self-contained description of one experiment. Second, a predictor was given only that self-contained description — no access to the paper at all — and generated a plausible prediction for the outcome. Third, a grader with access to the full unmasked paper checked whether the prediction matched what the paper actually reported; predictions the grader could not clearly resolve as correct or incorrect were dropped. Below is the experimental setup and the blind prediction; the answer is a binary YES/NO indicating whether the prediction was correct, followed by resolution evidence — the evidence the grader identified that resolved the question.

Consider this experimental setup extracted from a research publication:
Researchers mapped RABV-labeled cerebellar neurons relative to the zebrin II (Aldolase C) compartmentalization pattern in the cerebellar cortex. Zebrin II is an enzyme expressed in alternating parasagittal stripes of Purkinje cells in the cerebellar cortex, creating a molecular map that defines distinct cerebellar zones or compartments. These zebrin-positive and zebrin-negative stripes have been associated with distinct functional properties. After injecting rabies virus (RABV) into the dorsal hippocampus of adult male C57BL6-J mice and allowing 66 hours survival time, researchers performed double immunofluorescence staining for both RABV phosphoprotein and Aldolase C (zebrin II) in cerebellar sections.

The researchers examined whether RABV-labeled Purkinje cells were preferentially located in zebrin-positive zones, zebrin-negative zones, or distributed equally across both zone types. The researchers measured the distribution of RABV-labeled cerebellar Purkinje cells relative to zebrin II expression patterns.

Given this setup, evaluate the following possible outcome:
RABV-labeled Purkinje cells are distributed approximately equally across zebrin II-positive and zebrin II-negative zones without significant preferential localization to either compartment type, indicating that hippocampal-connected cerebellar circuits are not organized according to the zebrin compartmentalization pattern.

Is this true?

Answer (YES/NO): NO